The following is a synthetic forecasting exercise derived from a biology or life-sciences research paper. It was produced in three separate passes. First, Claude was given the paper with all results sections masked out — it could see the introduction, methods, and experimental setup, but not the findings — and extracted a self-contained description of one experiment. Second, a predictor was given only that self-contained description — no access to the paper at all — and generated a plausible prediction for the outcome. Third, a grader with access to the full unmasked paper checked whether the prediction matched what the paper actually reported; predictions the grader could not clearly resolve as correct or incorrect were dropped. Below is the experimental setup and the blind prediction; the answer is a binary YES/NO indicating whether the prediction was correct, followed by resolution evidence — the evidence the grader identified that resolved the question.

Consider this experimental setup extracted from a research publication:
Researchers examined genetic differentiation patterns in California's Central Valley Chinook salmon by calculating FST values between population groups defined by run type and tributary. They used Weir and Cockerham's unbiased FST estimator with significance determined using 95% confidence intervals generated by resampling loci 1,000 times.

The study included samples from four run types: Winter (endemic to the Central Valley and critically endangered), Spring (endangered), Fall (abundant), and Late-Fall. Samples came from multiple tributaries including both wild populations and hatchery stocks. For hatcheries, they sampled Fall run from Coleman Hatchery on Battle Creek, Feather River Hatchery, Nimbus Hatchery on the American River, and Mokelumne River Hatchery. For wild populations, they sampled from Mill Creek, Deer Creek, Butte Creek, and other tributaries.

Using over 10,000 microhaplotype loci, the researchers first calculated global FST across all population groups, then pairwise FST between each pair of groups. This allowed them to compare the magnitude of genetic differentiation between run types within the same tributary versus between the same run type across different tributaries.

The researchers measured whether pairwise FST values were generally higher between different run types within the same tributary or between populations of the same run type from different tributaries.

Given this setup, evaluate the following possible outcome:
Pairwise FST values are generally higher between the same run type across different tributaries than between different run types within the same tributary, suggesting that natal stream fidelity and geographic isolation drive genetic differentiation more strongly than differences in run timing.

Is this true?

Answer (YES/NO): NO